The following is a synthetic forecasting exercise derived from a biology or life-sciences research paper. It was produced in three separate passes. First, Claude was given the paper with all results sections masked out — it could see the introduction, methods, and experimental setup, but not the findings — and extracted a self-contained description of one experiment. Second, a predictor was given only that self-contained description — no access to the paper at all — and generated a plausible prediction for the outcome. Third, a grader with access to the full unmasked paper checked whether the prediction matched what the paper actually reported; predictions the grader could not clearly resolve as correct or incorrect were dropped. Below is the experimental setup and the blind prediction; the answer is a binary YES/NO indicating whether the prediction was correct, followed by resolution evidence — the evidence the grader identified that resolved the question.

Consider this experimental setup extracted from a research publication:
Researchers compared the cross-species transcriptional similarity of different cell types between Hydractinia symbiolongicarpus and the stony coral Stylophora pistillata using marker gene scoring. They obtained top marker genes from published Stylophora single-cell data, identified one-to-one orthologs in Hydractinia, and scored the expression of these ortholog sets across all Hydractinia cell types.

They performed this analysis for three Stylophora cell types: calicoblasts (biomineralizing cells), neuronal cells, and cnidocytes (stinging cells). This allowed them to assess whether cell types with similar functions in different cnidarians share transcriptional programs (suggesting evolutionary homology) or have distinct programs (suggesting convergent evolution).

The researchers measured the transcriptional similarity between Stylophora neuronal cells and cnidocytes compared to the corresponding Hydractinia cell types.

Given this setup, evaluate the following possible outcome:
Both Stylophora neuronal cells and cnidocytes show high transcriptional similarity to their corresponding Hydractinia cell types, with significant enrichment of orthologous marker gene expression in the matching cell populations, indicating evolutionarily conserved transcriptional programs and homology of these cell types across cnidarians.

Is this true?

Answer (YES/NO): YES